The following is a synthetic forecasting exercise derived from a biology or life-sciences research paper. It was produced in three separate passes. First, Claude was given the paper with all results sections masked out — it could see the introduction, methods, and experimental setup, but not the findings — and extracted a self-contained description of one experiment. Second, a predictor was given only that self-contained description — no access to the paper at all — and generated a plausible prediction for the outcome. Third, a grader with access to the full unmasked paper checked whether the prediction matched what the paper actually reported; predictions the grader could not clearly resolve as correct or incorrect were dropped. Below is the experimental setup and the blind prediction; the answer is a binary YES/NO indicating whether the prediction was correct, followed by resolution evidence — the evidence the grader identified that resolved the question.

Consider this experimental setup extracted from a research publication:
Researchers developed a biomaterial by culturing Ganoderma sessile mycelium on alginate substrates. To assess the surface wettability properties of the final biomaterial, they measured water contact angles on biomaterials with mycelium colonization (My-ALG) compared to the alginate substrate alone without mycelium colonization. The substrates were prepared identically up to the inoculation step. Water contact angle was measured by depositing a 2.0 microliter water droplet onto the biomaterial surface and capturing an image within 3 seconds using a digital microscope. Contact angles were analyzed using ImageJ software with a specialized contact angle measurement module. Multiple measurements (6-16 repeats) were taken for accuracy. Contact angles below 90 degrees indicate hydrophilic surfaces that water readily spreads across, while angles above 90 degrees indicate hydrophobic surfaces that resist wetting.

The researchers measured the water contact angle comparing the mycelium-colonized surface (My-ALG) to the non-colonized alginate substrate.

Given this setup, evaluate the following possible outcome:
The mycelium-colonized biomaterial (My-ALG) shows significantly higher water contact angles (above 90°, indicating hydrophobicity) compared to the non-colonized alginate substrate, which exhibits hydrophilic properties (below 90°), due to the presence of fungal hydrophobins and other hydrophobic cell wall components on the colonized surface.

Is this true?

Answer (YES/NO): YES